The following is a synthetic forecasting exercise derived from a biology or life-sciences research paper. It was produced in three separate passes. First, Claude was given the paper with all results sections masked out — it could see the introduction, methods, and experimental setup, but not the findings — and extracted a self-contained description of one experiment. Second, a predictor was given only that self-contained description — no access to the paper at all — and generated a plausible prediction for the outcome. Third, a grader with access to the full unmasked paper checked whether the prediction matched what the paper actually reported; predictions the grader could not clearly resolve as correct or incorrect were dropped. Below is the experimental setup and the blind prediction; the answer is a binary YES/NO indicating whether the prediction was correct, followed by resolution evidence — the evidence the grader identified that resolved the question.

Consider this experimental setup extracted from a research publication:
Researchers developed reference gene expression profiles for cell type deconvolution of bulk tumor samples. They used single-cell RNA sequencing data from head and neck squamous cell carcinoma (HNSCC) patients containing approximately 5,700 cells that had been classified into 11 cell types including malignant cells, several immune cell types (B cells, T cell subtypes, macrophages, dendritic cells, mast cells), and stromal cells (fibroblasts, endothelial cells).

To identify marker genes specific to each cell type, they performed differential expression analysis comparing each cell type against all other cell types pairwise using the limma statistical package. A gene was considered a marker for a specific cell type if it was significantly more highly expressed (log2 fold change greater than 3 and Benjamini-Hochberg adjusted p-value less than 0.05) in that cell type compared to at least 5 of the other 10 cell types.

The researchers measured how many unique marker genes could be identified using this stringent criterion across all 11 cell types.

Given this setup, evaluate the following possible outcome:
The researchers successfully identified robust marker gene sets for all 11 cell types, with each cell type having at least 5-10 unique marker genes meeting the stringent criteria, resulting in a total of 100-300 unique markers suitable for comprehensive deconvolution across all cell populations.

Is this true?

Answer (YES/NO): NO